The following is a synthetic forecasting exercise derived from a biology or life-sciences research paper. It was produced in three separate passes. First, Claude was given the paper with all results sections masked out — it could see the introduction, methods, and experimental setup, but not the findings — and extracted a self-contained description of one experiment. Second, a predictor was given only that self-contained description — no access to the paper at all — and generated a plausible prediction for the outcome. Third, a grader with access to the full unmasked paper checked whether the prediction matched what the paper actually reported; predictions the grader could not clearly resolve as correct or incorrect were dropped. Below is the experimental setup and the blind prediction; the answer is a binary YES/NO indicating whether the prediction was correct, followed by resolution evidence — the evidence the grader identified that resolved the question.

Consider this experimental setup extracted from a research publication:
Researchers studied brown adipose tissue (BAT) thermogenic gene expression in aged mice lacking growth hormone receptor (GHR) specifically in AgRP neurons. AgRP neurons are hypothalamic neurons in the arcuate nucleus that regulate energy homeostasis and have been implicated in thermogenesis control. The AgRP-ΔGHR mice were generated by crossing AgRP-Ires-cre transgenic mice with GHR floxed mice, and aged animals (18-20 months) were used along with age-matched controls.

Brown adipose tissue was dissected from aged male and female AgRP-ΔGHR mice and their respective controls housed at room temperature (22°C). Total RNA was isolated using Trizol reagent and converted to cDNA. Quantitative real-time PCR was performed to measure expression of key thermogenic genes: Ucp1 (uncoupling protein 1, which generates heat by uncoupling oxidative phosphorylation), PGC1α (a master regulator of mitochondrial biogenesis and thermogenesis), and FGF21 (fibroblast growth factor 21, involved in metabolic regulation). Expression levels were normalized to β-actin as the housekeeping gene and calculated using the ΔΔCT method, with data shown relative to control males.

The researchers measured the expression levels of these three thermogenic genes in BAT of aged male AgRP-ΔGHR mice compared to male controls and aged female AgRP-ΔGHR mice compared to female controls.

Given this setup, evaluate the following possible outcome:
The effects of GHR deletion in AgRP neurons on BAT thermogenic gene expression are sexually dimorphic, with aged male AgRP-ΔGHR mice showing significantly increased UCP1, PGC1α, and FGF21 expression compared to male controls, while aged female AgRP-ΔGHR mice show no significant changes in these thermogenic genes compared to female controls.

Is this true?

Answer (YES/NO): NO